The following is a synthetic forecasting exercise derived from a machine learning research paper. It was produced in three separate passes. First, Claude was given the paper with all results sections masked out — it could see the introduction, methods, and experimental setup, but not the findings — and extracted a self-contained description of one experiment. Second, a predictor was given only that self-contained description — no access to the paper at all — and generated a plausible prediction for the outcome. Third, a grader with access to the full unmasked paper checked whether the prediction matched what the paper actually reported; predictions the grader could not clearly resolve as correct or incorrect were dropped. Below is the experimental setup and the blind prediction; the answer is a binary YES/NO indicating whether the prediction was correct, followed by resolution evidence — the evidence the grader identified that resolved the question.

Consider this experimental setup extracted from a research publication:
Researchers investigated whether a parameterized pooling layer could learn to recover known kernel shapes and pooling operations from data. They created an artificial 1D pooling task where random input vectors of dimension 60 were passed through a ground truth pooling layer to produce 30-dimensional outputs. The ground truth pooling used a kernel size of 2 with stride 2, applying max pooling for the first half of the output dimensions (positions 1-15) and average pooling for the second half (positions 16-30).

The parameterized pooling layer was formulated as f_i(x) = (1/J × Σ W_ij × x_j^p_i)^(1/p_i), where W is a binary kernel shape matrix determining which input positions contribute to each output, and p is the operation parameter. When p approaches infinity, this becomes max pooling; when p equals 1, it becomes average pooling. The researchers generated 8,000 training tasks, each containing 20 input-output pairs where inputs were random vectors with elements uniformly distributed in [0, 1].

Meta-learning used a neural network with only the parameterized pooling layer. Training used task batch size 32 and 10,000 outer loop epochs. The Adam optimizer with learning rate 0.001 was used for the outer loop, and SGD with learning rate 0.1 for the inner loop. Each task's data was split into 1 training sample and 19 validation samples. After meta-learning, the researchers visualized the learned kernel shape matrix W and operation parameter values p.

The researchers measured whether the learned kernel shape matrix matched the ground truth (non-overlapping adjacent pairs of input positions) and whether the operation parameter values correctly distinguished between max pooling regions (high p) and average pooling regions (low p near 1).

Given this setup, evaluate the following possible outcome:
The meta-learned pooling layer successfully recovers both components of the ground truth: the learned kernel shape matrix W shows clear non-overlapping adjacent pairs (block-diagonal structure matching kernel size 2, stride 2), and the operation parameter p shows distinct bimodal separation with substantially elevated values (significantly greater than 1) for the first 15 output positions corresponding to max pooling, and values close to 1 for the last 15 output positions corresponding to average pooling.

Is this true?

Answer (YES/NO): YES